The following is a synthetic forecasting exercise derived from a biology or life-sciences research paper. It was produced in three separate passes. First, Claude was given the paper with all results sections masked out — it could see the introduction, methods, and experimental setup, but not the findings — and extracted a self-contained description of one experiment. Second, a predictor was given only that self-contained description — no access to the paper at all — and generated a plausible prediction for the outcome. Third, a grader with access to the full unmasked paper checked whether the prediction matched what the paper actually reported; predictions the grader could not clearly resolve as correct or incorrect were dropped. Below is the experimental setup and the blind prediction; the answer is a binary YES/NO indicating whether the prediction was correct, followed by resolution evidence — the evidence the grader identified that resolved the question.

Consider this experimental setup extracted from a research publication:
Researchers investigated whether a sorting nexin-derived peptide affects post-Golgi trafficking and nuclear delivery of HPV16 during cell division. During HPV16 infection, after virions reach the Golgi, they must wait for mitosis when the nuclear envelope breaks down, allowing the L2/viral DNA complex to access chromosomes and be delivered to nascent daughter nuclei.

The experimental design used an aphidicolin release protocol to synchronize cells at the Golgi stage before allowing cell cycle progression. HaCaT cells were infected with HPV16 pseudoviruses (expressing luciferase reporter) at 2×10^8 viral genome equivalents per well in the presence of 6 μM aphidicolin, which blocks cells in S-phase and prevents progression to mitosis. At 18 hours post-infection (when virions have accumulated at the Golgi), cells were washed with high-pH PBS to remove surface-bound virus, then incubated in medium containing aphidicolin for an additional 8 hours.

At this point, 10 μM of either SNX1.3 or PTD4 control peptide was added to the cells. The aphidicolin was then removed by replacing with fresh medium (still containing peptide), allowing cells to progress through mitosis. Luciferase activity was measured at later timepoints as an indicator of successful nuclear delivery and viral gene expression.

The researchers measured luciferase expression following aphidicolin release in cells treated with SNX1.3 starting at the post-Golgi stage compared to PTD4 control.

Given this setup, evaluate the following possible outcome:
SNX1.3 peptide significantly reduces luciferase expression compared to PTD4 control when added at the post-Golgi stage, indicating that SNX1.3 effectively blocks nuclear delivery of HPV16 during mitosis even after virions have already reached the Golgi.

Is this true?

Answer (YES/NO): NO